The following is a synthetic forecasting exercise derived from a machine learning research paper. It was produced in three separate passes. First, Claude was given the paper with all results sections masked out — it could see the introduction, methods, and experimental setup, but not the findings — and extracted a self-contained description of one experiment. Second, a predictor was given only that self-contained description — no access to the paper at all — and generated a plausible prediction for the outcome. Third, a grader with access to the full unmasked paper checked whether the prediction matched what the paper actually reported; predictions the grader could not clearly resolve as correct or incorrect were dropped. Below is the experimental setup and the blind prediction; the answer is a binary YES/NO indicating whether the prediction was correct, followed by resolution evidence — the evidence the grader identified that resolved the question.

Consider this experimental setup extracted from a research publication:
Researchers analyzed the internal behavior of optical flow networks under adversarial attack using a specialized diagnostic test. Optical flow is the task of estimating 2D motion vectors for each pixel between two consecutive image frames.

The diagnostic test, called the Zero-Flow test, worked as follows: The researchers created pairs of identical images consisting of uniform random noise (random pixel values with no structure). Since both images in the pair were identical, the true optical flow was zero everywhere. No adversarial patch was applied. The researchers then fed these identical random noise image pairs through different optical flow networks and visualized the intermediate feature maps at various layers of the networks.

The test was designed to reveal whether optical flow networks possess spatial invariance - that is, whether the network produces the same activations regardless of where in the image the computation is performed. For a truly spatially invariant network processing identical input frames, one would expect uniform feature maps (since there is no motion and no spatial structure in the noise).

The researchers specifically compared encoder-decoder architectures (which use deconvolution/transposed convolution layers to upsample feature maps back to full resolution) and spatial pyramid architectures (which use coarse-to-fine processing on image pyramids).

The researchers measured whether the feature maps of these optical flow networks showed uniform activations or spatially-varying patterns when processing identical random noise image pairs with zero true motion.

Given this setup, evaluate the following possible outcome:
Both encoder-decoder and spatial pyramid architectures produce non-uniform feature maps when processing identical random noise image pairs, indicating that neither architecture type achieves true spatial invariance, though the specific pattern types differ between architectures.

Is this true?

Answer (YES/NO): YES